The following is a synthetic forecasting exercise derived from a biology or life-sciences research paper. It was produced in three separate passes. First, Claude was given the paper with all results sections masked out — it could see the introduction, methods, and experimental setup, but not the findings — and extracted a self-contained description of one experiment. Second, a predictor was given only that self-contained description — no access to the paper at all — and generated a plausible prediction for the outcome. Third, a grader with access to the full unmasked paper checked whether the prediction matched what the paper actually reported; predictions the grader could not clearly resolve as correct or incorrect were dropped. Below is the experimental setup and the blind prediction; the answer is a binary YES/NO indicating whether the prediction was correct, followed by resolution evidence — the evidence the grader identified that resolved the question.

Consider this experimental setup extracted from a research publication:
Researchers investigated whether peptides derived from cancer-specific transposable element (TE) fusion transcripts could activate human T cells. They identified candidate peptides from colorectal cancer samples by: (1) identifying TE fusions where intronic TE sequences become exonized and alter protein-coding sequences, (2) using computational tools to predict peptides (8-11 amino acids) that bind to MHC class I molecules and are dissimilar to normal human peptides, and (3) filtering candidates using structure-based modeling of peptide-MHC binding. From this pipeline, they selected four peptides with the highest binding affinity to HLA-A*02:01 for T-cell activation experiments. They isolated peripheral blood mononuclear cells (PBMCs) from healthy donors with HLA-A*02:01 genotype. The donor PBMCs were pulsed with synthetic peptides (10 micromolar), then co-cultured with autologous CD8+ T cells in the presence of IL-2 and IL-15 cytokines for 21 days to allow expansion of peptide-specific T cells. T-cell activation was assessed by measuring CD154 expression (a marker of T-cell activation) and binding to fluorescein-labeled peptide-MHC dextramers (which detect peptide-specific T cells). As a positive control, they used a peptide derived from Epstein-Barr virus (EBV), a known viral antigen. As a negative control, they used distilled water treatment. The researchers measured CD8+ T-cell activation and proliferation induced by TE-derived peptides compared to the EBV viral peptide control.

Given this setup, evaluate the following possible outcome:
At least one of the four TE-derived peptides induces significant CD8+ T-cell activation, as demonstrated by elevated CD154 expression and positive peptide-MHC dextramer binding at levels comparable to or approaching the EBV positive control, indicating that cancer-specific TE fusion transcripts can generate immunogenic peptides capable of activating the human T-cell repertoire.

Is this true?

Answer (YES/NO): YES